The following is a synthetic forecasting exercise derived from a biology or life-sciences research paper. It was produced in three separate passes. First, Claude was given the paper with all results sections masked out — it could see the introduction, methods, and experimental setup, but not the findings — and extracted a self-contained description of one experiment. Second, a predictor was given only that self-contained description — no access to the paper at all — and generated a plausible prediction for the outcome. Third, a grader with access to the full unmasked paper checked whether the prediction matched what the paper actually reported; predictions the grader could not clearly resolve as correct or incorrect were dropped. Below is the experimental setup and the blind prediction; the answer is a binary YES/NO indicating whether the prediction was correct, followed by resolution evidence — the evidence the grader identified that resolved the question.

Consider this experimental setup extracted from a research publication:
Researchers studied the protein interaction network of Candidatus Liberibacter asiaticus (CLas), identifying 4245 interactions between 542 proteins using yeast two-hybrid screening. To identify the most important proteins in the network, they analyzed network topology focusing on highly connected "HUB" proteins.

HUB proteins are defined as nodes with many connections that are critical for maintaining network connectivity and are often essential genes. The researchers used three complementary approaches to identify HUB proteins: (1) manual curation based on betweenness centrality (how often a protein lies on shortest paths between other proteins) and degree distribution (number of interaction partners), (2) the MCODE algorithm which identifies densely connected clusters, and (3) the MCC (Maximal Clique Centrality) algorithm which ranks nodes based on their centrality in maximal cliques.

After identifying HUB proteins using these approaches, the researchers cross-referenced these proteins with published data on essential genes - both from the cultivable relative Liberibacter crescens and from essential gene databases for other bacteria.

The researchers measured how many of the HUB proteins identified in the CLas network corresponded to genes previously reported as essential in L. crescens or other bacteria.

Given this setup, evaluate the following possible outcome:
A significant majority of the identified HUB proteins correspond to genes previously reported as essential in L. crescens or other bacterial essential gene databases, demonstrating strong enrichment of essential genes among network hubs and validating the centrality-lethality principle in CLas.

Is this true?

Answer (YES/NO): NO